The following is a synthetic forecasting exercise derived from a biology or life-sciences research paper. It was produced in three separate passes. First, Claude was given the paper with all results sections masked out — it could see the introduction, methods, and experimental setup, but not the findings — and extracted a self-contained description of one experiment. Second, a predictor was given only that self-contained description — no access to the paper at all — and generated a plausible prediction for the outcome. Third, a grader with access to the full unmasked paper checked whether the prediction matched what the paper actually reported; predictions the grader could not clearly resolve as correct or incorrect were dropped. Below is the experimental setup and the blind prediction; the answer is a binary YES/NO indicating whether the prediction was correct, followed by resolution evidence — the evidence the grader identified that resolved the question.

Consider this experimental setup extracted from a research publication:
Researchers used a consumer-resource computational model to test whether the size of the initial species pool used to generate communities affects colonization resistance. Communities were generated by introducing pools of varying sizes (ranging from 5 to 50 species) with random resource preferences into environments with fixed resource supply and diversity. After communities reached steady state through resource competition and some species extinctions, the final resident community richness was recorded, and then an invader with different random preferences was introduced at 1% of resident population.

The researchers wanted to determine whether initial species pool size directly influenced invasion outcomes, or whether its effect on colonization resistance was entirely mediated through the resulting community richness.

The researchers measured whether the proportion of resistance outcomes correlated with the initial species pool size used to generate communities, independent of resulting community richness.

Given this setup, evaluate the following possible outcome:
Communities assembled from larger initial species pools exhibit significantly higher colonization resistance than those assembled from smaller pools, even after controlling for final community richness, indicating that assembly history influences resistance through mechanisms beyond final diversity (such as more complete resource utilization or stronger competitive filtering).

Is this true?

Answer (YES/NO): NO